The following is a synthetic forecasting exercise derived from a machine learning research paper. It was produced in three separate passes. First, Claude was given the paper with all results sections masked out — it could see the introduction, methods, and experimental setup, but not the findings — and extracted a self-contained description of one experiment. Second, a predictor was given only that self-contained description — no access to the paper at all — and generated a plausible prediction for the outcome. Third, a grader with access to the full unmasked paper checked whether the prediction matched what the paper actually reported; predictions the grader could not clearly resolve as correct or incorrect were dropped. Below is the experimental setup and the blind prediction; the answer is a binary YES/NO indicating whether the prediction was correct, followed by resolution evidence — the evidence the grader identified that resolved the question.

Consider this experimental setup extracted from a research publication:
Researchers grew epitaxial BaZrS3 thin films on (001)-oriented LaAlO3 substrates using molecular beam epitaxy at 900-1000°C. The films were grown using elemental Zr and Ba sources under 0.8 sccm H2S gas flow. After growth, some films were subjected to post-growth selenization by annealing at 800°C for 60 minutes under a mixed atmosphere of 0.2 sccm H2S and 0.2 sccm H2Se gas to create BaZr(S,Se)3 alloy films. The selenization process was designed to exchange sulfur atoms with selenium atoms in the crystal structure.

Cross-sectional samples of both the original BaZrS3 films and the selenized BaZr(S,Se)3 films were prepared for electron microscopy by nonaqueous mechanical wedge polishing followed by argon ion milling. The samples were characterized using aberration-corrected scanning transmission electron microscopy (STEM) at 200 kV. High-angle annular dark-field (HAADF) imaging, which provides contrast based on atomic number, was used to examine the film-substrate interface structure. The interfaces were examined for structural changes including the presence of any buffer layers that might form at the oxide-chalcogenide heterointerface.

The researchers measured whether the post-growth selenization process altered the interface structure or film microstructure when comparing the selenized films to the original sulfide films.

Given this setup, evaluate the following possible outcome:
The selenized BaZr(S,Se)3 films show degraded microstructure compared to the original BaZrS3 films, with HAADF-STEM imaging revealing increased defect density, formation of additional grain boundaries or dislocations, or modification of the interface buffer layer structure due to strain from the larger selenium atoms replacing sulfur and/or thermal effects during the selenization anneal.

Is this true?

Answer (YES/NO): NO